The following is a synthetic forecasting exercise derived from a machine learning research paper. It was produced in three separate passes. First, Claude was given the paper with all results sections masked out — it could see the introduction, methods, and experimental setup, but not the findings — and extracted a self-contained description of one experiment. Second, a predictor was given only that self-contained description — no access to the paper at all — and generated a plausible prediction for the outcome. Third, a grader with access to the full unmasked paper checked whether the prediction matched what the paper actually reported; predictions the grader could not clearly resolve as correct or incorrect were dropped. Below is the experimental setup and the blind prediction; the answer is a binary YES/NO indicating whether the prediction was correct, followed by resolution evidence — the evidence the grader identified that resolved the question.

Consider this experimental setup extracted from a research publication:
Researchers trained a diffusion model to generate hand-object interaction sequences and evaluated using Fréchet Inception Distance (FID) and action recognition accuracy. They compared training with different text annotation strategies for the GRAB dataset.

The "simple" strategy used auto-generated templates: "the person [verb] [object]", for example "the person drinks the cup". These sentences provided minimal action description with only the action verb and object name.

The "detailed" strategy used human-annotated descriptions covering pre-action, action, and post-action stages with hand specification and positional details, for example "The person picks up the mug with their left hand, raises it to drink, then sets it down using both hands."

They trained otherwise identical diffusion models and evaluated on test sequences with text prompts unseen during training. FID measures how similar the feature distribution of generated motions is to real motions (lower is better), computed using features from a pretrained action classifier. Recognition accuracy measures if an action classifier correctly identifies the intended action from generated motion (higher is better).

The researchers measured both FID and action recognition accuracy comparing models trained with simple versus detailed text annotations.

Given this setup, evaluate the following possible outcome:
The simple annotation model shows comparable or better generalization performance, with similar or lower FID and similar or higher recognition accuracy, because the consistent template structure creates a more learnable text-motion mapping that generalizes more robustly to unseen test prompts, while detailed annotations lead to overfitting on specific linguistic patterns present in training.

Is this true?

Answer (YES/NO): NO